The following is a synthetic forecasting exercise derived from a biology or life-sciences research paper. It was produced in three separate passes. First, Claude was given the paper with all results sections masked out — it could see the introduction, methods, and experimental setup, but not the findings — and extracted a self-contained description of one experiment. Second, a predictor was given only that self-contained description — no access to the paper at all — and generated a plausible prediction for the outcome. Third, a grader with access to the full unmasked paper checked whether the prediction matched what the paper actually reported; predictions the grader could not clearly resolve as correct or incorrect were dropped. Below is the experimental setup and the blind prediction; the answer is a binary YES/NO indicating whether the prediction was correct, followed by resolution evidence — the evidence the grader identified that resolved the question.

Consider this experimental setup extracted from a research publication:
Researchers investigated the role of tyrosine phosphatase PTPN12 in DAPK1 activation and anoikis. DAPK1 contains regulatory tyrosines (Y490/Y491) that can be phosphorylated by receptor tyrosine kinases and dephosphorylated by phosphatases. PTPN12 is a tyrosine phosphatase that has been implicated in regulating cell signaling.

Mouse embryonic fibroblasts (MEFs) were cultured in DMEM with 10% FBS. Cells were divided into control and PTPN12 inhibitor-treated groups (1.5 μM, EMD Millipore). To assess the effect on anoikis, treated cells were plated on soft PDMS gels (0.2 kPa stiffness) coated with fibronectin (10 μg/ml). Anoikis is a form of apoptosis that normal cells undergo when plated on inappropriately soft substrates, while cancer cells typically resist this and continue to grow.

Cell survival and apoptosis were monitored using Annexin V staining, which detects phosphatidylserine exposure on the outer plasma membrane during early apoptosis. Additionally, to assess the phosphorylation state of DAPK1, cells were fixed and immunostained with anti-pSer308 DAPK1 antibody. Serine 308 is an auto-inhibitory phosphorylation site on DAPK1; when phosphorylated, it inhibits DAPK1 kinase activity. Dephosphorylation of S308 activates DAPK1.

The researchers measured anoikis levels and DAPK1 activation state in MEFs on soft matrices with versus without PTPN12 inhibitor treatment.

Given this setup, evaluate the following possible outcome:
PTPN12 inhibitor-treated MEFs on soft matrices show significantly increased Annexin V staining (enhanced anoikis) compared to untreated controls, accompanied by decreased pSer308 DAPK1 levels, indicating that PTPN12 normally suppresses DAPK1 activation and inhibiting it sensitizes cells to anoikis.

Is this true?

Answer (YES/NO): NO